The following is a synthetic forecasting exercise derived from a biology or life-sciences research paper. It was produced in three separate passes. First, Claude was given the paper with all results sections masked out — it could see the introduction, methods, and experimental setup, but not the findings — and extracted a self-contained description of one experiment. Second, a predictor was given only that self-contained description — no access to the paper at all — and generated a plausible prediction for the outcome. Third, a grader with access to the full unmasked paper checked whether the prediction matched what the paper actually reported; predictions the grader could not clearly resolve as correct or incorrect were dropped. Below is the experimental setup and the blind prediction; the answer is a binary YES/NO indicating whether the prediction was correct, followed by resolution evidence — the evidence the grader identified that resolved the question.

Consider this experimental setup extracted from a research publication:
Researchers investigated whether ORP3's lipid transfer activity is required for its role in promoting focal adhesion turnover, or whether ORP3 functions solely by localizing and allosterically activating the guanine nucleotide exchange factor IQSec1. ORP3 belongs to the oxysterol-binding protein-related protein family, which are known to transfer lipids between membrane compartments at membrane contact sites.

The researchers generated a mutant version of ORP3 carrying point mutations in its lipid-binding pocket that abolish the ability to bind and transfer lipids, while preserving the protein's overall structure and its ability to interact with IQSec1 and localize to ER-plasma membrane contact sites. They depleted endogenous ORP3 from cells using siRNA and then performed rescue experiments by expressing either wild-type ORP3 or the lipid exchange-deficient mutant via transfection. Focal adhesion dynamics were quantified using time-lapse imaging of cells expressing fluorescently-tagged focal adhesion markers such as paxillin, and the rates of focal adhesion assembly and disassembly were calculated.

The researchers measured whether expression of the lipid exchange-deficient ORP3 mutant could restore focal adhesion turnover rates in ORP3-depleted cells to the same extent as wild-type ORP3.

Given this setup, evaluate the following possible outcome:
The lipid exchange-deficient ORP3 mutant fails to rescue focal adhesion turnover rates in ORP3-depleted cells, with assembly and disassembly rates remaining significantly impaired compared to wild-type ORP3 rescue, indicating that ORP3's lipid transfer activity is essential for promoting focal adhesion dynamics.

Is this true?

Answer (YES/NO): NO